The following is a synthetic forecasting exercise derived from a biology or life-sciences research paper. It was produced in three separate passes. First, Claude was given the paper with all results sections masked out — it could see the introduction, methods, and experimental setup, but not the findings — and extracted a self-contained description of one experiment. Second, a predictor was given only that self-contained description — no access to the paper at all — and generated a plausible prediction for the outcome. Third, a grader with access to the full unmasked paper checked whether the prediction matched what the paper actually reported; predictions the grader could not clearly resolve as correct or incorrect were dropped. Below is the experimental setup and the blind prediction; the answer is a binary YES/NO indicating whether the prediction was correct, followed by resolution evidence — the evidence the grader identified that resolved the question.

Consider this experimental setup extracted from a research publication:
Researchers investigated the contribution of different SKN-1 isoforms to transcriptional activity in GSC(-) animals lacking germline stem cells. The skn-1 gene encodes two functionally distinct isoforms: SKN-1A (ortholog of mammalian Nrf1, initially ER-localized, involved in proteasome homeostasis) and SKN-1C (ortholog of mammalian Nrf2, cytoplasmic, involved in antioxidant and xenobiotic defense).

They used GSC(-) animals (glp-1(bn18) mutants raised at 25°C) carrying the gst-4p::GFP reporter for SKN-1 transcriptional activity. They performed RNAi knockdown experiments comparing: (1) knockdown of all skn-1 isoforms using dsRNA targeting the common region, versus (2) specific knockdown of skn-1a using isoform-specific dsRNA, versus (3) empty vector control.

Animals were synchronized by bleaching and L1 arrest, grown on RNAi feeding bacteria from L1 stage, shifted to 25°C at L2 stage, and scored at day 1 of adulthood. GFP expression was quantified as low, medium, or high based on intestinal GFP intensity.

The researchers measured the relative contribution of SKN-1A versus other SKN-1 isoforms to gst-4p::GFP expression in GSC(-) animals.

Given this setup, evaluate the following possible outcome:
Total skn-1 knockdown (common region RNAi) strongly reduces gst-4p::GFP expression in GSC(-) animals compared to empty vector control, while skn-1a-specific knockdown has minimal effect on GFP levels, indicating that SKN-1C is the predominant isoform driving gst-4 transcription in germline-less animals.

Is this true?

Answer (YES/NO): NO